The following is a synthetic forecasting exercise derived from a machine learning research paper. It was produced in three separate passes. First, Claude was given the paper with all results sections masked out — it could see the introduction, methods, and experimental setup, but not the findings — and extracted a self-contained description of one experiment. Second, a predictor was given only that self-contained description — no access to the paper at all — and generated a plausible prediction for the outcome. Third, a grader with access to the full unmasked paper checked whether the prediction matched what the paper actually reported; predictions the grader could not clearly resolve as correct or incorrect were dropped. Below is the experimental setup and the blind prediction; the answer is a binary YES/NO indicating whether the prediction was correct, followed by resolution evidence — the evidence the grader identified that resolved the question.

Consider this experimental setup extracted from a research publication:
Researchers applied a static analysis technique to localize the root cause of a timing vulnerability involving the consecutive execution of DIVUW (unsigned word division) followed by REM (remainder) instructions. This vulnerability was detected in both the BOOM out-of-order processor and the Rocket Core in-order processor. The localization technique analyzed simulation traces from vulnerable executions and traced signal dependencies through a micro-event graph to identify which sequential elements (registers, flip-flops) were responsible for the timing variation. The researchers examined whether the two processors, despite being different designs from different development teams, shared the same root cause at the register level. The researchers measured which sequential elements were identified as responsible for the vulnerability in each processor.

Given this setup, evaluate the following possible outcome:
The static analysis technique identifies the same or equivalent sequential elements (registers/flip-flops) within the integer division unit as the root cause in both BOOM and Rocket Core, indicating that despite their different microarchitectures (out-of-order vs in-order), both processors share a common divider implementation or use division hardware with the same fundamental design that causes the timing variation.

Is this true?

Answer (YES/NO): YES